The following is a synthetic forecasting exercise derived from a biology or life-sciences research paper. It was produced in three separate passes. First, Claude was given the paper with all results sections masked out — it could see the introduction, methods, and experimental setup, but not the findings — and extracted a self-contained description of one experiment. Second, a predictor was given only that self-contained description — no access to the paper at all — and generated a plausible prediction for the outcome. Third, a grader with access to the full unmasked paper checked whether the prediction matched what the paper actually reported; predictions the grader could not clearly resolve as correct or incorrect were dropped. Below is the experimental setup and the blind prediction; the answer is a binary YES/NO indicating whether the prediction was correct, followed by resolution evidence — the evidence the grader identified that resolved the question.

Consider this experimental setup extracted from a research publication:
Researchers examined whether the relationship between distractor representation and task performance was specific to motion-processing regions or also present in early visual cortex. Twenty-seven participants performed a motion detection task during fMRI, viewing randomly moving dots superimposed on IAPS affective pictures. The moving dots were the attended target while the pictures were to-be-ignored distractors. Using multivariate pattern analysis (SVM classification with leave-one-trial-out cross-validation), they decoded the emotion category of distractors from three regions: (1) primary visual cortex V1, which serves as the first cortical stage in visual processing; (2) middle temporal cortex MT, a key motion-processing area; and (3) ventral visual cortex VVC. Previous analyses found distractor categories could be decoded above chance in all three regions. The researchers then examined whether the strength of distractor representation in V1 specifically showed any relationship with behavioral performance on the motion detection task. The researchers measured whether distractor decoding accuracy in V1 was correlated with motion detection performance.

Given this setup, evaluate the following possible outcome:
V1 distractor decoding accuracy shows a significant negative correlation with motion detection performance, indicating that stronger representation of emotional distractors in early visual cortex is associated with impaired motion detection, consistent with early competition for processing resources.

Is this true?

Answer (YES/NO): NO